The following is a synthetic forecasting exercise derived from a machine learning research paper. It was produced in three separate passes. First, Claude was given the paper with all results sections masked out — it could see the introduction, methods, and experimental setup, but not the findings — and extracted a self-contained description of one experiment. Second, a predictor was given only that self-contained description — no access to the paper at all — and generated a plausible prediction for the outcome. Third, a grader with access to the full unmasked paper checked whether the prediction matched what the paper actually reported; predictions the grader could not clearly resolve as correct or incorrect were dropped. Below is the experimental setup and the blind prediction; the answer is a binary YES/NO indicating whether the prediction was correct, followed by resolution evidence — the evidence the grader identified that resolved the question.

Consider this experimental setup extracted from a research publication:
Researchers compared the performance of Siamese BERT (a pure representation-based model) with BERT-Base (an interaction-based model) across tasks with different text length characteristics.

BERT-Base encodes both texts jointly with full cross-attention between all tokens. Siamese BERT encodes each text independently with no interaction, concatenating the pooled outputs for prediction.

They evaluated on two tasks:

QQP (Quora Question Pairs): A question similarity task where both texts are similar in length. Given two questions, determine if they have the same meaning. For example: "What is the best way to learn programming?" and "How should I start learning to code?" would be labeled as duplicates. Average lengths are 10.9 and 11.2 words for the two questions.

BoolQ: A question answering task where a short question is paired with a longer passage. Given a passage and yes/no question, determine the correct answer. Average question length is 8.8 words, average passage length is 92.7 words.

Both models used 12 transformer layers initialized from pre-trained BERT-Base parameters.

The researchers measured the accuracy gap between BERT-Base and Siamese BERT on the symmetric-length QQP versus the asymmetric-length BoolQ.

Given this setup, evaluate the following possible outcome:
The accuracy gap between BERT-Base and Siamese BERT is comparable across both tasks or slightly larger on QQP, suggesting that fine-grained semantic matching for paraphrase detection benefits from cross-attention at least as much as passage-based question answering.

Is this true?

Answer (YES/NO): NO